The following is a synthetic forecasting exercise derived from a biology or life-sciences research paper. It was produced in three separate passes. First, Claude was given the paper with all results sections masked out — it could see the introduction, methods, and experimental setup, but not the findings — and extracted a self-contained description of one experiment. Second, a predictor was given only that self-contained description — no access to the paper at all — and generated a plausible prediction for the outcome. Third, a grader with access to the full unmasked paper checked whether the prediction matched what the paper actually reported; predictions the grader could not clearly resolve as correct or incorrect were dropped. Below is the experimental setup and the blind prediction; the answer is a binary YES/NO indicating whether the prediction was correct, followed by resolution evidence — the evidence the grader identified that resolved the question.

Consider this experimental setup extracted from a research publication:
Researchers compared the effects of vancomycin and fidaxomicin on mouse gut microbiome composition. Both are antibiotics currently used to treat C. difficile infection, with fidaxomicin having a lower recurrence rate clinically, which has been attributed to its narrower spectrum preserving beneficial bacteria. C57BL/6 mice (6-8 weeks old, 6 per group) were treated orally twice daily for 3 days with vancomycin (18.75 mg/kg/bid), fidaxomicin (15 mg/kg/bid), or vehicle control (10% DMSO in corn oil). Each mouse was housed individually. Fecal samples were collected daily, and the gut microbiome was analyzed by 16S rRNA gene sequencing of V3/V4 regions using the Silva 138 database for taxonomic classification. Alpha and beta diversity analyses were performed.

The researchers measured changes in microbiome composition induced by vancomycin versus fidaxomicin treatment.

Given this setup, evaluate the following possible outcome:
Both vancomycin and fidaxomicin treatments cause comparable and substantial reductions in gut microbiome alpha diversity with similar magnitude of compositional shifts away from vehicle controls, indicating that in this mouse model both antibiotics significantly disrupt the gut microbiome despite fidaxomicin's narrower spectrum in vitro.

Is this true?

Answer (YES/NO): NO